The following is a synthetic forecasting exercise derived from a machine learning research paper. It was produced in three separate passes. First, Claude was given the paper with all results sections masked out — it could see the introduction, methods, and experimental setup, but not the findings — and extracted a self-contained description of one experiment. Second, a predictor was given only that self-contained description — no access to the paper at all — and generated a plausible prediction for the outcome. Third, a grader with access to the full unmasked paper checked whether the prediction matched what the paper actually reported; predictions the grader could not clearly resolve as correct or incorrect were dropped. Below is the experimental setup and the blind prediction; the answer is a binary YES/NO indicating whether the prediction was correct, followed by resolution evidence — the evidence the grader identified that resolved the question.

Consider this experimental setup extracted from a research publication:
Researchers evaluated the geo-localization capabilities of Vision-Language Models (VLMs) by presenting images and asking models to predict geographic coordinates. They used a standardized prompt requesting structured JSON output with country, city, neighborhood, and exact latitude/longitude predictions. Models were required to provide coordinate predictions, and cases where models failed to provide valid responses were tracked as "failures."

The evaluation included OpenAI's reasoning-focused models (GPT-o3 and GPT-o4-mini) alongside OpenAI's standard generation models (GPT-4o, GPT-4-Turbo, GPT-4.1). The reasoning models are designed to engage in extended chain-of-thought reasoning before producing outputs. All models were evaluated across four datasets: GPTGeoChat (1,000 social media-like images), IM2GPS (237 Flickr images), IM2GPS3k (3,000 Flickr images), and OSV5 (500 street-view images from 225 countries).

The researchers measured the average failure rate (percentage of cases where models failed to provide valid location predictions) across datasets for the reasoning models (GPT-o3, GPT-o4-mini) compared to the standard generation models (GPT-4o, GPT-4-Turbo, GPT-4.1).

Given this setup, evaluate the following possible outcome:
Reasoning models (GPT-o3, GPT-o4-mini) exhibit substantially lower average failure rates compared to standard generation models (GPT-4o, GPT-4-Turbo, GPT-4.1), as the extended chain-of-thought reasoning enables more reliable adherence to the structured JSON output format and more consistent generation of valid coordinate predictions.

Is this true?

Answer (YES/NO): NO